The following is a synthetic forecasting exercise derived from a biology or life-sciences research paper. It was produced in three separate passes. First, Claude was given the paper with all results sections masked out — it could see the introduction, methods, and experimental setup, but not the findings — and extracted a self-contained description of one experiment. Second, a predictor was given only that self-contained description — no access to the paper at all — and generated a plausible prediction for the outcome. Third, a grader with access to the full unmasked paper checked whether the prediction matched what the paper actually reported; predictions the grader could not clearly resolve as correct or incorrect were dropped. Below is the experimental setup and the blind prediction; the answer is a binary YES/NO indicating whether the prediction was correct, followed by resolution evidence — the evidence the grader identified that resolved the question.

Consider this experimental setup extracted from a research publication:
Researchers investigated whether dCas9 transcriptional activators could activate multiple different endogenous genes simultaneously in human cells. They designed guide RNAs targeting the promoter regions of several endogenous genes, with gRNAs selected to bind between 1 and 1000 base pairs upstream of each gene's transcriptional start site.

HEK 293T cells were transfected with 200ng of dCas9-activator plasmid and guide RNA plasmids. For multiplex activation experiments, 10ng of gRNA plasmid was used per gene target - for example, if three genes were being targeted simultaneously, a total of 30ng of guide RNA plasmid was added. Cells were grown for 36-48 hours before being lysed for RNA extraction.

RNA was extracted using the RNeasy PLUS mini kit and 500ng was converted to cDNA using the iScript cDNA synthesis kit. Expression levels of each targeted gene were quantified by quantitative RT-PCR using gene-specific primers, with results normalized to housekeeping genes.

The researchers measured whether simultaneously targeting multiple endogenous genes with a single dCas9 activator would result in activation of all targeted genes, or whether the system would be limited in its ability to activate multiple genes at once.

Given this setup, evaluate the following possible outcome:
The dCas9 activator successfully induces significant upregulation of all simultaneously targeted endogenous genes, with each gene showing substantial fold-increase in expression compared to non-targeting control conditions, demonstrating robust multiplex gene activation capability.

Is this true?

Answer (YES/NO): YES